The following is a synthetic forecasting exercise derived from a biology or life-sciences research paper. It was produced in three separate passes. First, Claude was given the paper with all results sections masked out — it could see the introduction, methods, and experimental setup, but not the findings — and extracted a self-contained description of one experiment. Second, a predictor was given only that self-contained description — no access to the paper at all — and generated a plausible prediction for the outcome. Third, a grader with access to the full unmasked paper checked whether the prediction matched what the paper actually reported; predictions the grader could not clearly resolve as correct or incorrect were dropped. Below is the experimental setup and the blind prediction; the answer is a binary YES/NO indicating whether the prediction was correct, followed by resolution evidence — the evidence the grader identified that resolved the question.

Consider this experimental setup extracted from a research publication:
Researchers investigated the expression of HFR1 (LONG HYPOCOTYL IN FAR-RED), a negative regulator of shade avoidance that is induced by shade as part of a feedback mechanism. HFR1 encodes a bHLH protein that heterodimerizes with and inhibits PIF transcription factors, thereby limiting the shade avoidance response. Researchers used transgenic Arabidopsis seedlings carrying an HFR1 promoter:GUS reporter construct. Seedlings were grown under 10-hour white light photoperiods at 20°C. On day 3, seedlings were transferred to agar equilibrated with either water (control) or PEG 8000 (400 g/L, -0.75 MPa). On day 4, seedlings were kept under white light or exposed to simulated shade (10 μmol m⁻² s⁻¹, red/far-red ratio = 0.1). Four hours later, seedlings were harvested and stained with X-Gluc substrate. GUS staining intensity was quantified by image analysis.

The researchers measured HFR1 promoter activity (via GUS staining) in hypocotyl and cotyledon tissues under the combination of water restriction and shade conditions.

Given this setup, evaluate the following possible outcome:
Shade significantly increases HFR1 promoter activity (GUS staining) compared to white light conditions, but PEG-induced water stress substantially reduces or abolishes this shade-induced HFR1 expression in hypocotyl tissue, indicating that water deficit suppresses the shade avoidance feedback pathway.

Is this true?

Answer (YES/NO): NO